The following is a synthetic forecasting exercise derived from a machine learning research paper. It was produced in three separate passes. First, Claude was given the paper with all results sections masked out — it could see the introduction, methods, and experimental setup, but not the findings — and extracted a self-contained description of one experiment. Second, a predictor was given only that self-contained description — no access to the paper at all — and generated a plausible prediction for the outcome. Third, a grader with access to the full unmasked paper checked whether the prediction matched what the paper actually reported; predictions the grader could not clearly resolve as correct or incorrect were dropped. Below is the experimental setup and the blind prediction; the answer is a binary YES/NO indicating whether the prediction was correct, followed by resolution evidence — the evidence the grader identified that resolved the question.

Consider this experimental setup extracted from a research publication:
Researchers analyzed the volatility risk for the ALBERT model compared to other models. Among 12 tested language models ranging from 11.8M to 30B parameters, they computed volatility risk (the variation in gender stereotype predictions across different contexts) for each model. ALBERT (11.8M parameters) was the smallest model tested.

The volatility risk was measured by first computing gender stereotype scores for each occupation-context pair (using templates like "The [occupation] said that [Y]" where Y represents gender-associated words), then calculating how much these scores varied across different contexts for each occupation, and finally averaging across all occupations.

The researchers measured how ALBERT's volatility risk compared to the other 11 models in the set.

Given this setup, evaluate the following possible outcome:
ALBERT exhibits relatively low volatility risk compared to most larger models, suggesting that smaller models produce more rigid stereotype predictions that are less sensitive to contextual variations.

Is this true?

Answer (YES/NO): NO